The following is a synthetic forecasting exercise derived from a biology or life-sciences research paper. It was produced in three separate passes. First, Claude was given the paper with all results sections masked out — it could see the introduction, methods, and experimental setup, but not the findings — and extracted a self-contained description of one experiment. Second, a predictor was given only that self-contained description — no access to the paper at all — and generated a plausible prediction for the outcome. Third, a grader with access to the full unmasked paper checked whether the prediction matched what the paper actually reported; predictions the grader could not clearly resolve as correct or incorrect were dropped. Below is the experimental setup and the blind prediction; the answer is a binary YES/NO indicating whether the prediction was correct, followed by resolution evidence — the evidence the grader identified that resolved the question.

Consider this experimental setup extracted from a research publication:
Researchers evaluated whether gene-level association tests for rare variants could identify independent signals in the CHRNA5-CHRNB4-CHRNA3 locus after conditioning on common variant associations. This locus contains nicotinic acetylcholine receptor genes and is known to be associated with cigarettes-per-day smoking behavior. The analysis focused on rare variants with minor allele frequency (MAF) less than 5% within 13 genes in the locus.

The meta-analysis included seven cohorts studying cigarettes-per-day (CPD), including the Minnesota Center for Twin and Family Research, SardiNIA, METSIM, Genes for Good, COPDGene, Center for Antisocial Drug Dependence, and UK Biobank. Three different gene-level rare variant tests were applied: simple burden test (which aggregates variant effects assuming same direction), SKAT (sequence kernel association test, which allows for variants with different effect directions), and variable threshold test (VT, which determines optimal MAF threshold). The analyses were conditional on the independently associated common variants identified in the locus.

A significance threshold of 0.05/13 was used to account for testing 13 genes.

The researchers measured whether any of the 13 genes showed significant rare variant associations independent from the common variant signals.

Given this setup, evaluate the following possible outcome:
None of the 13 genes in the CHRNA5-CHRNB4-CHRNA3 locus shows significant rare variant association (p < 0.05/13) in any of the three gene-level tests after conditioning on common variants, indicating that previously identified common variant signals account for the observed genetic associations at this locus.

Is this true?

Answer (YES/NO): YES